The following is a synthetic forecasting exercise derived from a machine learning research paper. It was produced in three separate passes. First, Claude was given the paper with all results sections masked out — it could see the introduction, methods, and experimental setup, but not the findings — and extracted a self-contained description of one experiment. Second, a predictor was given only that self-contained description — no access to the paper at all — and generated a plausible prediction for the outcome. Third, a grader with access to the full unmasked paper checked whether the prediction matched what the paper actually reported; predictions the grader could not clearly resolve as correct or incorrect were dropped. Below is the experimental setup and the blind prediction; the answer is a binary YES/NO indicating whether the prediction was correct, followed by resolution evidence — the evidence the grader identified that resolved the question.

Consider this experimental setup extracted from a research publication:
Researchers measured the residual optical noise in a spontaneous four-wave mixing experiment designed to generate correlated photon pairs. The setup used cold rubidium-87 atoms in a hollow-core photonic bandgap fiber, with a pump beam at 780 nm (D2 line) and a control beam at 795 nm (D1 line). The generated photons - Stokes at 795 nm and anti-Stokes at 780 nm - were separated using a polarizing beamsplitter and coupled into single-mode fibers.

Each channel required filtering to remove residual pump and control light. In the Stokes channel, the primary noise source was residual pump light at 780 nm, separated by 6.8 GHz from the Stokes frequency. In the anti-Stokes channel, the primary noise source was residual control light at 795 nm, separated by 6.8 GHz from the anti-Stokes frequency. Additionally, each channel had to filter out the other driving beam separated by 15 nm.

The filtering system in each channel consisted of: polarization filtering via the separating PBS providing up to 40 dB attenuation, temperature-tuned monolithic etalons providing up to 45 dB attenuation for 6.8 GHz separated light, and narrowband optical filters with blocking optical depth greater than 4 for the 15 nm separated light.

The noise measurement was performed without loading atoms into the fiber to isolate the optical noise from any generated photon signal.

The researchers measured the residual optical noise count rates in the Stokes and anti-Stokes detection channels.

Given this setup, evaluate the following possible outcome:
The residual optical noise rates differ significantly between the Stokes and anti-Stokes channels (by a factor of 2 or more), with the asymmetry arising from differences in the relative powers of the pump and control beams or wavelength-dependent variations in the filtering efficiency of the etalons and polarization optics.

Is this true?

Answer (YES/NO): YES